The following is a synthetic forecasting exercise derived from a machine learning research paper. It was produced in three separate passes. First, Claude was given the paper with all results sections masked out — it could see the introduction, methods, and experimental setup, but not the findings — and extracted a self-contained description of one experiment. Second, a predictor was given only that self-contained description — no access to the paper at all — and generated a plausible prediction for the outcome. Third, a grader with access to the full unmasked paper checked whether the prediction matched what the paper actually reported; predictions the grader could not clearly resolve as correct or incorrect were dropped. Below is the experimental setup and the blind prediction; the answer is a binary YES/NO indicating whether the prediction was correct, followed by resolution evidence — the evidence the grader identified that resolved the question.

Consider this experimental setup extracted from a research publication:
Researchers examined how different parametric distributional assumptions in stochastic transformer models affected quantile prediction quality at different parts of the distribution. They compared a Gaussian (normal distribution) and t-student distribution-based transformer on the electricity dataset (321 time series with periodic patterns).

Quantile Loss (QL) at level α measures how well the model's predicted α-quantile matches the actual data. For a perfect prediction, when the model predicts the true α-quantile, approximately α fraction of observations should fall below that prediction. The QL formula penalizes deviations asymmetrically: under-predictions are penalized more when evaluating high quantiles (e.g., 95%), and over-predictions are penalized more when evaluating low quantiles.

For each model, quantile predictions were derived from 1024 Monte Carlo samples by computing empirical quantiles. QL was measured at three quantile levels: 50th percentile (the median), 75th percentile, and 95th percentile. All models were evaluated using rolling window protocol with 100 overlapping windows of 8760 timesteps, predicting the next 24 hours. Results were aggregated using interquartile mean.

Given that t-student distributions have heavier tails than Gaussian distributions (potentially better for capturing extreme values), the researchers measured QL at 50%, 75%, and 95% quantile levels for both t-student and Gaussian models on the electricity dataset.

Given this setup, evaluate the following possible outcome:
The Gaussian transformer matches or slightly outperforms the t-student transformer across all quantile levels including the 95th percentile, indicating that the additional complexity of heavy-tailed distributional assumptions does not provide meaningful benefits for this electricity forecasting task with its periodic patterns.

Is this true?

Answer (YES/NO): YES